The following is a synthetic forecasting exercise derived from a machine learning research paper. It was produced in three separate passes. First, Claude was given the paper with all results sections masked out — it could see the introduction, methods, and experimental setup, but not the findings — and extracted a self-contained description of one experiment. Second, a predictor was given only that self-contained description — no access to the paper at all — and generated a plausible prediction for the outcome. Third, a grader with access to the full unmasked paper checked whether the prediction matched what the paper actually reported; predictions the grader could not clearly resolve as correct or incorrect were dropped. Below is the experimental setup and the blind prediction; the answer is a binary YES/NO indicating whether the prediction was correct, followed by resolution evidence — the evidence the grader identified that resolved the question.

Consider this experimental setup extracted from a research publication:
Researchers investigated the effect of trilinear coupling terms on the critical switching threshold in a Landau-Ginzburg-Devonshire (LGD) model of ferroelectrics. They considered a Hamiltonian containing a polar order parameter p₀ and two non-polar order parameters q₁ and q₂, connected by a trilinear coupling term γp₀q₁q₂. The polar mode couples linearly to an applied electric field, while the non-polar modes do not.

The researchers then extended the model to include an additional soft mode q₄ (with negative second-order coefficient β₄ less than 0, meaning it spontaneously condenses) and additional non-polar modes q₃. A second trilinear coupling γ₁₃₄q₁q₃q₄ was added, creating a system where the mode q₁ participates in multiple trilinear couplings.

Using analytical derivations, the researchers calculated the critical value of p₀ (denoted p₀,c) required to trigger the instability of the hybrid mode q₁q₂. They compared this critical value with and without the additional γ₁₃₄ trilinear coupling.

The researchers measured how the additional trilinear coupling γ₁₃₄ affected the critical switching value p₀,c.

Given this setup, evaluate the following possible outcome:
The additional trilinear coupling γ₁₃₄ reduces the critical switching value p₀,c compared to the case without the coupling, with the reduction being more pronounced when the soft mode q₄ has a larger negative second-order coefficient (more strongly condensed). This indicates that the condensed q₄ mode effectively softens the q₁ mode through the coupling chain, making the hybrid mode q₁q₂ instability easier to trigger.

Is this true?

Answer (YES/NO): YES